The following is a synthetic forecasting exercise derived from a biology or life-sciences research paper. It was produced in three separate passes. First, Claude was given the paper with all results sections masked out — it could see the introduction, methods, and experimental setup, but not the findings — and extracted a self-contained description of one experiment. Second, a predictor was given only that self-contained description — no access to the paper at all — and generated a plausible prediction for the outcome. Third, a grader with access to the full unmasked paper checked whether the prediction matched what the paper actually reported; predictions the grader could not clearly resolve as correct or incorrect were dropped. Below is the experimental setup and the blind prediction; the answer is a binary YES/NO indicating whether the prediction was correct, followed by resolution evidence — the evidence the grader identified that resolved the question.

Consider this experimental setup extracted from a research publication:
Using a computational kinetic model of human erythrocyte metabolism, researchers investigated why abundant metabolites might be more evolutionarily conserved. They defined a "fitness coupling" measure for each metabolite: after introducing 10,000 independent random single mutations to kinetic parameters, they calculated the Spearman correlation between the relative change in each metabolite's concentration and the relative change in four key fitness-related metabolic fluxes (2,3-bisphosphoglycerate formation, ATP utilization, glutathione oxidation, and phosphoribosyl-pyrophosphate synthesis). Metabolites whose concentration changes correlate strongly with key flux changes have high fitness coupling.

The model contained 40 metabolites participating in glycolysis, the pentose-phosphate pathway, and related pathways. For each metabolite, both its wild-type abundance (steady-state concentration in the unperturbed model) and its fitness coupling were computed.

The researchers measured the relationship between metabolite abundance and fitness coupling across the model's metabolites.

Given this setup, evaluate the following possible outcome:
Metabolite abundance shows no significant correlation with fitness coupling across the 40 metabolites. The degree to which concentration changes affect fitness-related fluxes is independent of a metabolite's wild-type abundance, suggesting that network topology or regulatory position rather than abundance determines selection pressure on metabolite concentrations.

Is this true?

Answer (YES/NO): NO